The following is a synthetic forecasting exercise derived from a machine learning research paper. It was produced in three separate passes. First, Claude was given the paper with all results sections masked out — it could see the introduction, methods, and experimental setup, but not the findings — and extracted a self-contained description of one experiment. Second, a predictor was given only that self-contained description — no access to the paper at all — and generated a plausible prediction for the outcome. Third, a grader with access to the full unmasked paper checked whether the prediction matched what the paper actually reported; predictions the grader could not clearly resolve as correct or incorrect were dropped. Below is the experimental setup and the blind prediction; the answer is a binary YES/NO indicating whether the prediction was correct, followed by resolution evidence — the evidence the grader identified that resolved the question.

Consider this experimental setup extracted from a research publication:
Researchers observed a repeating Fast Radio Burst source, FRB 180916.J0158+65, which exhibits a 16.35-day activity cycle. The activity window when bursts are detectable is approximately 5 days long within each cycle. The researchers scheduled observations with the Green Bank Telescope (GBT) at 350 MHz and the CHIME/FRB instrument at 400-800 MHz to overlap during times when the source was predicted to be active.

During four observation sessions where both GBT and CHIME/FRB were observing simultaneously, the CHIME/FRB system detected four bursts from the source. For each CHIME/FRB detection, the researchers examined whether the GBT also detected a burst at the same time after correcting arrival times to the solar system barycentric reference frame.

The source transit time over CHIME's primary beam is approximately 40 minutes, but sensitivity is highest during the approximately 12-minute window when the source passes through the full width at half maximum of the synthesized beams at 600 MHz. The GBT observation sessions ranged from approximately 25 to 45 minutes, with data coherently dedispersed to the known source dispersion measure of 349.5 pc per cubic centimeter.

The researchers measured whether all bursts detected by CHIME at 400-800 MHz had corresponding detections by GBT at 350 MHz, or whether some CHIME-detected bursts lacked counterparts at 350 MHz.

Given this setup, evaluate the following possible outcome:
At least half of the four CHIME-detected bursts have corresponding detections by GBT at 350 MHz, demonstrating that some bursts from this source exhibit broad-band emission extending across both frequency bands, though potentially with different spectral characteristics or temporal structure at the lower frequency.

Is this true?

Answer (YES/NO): NO